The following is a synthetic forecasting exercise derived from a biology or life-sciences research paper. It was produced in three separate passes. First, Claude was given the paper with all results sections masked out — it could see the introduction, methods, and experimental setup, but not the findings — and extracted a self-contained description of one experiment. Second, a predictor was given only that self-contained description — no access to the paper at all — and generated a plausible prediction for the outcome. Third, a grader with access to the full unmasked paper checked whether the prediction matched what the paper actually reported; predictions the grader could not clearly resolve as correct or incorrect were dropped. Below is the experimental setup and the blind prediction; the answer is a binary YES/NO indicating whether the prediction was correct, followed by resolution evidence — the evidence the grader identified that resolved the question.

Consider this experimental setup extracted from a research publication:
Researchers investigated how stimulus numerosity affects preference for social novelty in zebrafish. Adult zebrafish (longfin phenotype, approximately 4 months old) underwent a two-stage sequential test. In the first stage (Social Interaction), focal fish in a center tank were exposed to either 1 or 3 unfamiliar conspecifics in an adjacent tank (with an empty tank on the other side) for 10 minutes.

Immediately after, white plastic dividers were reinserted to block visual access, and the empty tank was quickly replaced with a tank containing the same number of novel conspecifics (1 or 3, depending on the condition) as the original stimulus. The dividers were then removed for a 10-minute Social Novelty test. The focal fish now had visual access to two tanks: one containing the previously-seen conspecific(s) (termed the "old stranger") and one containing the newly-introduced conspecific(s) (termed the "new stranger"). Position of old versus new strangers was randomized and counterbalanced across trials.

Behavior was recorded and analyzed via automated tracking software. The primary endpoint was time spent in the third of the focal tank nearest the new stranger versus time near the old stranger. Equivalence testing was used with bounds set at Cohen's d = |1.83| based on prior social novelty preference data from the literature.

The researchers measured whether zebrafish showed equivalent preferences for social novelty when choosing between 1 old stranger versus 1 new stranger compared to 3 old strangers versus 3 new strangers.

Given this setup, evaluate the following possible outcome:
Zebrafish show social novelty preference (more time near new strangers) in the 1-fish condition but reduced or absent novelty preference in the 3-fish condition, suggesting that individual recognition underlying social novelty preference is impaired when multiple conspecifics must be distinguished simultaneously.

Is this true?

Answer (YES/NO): YES